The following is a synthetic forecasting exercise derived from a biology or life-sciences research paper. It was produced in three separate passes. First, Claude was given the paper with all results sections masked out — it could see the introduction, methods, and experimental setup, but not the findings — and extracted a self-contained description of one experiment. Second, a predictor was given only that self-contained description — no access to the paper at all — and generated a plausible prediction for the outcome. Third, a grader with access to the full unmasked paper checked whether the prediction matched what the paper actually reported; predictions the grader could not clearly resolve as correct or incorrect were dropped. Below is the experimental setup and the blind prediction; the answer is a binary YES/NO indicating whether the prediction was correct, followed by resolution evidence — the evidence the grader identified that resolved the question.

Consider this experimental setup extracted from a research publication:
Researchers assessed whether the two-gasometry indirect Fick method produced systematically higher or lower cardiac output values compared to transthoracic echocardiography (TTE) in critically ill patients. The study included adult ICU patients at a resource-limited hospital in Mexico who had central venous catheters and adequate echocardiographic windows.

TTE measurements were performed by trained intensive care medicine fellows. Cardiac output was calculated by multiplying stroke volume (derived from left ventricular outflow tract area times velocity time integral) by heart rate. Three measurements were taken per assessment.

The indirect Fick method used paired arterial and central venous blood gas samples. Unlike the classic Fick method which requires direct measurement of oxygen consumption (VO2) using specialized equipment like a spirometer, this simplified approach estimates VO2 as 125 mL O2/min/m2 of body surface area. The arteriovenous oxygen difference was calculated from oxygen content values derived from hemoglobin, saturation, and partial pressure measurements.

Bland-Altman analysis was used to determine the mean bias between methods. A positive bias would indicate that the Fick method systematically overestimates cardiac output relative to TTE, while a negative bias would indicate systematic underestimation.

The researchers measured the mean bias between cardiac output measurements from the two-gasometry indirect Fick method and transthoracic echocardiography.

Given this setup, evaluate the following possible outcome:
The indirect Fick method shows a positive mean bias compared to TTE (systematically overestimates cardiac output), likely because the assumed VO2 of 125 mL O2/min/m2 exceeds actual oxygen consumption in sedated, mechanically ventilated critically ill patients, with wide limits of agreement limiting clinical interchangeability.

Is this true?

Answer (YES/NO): YES